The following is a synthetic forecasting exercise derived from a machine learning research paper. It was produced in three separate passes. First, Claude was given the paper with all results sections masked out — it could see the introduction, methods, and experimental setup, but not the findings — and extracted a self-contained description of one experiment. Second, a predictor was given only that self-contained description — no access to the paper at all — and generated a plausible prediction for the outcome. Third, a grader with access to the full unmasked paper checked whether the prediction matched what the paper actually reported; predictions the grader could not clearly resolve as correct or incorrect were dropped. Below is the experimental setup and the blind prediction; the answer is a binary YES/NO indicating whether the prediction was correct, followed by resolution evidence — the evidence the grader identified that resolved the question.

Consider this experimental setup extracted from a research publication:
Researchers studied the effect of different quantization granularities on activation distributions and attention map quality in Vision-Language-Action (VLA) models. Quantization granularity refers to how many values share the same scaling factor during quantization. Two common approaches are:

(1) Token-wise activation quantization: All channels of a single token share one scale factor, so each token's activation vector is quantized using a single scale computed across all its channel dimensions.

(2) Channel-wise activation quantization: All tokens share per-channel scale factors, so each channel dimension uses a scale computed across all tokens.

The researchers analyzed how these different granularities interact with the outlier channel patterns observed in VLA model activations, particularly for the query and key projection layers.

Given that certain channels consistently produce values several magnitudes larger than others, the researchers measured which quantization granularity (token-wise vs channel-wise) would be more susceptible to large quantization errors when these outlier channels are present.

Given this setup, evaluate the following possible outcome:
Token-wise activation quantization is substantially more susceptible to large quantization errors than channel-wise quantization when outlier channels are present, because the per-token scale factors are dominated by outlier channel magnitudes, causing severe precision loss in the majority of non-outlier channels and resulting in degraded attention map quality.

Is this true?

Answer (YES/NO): YES